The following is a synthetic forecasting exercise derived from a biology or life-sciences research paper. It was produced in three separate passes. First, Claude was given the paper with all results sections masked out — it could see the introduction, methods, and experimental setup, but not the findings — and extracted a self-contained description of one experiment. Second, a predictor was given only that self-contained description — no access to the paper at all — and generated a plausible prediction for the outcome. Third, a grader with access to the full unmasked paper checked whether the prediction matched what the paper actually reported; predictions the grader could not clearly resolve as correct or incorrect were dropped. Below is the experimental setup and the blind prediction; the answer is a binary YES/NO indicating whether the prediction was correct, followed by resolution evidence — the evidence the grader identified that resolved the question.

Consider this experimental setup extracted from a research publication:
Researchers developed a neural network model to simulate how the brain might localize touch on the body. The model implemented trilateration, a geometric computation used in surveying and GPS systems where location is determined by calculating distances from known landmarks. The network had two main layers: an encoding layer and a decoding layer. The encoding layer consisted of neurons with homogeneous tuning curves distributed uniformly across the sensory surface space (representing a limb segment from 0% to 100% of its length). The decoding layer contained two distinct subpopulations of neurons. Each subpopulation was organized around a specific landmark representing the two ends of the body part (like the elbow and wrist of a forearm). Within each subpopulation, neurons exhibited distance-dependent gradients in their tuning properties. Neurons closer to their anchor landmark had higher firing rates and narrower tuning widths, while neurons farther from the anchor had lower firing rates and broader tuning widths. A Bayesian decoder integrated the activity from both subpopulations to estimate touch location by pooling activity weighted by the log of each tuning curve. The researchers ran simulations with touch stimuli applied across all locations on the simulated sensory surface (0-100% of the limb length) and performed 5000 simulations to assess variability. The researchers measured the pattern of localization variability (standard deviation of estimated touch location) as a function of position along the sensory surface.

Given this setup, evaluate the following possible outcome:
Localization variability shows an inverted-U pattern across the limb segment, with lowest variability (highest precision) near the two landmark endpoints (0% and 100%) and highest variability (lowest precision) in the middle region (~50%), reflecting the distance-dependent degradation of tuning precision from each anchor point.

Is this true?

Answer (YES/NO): YES